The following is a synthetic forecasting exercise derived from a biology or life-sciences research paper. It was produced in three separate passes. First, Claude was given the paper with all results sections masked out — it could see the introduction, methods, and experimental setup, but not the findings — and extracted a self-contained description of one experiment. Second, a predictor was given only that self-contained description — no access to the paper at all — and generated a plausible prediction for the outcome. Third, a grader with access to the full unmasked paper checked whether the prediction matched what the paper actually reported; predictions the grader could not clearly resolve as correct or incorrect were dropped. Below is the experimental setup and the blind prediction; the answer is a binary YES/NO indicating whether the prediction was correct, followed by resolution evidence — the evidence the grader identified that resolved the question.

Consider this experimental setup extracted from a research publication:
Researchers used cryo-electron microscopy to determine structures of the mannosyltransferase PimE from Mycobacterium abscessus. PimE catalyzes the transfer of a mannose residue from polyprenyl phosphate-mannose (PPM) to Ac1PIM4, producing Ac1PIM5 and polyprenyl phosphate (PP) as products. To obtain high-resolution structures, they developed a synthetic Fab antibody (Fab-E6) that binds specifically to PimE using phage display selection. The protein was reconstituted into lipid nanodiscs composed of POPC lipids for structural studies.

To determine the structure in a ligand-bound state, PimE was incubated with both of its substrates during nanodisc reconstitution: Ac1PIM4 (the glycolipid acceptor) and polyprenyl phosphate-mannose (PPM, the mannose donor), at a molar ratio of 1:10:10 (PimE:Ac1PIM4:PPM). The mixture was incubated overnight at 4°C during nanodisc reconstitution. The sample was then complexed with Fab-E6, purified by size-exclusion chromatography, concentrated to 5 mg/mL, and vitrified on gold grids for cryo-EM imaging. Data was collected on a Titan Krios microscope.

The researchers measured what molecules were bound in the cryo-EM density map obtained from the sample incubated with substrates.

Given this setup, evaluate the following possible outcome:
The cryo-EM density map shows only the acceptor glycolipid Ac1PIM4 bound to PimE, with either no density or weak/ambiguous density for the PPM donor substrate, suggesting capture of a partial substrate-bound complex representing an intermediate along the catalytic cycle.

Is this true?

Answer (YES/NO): NO